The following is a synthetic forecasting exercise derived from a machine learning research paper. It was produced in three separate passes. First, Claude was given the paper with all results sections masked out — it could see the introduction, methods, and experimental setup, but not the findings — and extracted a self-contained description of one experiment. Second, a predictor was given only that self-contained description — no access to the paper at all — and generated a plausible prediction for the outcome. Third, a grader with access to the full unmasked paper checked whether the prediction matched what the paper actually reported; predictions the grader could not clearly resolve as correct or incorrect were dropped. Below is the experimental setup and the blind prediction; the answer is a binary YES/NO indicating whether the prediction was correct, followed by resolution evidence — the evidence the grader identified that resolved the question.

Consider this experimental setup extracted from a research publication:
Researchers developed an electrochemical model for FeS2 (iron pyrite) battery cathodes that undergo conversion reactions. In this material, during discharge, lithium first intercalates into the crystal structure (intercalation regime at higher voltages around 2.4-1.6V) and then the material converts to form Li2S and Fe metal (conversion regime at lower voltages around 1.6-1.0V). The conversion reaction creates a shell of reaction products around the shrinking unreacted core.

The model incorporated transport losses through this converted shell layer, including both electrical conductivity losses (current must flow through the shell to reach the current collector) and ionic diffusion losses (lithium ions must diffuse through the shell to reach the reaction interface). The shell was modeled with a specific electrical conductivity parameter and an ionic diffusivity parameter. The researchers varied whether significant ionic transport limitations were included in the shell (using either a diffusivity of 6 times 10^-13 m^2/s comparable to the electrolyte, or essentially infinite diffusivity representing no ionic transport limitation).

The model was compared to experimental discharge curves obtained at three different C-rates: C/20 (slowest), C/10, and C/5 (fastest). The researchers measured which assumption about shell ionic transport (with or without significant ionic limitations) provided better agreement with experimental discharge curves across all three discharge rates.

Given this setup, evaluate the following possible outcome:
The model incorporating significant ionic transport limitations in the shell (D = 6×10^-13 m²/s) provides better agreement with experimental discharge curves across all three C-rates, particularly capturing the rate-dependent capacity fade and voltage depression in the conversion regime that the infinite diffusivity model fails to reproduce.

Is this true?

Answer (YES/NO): NO